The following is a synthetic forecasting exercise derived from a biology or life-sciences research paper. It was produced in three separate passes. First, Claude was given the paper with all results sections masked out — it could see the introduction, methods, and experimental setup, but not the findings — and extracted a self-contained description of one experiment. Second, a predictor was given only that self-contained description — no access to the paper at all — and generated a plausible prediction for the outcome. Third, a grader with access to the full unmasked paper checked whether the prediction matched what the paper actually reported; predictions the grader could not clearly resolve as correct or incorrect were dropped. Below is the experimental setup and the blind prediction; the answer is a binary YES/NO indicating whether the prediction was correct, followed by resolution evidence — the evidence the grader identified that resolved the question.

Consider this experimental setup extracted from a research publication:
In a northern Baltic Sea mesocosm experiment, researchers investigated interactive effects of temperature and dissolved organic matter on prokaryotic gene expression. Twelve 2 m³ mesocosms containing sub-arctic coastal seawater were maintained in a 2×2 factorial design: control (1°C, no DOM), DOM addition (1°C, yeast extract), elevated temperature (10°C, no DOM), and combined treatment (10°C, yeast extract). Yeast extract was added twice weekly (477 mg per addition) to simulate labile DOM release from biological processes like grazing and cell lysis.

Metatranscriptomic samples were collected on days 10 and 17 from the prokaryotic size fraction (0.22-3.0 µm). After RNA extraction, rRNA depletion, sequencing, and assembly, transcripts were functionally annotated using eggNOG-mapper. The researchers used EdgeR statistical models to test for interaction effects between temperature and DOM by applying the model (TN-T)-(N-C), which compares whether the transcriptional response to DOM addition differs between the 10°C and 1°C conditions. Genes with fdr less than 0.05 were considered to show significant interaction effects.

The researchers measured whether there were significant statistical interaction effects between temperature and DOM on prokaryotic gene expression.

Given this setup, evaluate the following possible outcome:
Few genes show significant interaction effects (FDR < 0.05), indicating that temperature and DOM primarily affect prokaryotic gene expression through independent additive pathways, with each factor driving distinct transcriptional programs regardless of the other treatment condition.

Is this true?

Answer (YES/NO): NO